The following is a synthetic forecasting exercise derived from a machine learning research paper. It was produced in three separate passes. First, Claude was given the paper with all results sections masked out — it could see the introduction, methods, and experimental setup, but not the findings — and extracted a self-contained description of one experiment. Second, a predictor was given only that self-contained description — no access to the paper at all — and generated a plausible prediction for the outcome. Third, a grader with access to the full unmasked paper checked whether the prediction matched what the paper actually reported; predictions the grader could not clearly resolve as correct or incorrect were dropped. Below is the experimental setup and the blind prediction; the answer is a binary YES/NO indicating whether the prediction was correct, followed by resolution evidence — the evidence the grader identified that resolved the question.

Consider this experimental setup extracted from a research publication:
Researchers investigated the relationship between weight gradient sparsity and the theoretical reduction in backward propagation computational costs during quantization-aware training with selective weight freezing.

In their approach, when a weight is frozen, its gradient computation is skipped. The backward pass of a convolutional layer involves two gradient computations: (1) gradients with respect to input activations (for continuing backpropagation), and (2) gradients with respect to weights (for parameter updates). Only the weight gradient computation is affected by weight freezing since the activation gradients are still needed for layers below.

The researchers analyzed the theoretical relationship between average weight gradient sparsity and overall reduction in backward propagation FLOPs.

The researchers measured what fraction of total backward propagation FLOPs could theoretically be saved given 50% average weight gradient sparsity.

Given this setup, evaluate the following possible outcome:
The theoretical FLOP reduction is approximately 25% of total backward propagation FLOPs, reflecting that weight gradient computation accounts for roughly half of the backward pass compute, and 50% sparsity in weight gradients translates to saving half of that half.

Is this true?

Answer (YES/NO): YES